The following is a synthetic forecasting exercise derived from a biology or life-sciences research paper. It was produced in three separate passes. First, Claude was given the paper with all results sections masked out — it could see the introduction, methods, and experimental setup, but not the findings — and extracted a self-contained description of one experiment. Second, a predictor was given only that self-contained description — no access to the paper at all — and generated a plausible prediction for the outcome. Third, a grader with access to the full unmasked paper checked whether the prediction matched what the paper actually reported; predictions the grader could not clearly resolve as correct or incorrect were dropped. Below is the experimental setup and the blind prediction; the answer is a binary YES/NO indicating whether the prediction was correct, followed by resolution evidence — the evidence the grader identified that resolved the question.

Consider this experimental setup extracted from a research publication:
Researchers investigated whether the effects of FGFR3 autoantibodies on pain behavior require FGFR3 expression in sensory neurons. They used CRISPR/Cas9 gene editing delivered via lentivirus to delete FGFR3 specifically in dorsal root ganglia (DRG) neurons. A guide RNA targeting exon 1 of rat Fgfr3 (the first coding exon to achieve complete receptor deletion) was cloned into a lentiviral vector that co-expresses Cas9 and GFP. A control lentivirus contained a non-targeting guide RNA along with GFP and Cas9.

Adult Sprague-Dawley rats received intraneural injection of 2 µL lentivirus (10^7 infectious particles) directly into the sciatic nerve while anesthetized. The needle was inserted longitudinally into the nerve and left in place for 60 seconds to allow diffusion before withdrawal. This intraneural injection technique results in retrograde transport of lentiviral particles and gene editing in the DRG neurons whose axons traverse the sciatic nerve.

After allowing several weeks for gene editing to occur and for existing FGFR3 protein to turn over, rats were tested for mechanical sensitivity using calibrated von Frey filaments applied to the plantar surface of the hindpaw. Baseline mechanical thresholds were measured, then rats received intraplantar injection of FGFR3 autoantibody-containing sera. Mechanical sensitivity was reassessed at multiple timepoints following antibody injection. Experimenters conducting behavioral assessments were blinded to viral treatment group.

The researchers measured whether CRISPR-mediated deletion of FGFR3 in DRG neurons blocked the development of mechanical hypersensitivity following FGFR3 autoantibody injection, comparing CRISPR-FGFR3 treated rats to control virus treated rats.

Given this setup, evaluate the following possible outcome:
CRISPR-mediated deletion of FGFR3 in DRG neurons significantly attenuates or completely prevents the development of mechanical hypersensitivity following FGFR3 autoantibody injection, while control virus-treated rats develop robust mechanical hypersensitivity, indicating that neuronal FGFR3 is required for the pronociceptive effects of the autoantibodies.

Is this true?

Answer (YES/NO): YES